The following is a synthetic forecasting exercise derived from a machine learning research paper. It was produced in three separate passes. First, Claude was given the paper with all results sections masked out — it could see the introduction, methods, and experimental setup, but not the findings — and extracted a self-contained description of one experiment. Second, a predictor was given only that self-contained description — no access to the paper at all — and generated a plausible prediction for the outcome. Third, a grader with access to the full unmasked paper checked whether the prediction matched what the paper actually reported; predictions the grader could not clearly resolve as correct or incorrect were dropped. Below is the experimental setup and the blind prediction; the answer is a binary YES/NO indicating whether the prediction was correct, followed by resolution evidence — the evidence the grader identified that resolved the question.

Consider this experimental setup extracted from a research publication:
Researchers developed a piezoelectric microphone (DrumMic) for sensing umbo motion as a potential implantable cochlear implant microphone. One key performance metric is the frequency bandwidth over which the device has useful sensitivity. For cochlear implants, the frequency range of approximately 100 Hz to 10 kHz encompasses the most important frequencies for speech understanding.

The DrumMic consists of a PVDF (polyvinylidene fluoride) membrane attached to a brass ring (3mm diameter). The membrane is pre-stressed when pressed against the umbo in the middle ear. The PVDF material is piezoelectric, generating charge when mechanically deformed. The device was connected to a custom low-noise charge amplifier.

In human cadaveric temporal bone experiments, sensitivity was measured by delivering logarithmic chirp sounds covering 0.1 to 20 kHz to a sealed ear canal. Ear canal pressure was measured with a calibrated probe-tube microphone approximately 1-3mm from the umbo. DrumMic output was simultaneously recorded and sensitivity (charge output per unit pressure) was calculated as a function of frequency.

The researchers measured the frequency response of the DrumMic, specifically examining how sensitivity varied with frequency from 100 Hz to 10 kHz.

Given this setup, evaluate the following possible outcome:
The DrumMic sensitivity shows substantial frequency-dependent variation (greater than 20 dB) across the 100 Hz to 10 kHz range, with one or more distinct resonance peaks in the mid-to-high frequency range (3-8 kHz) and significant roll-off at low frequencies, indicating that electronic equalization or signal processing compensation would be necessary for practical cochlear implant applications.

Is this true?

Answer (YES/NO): NO